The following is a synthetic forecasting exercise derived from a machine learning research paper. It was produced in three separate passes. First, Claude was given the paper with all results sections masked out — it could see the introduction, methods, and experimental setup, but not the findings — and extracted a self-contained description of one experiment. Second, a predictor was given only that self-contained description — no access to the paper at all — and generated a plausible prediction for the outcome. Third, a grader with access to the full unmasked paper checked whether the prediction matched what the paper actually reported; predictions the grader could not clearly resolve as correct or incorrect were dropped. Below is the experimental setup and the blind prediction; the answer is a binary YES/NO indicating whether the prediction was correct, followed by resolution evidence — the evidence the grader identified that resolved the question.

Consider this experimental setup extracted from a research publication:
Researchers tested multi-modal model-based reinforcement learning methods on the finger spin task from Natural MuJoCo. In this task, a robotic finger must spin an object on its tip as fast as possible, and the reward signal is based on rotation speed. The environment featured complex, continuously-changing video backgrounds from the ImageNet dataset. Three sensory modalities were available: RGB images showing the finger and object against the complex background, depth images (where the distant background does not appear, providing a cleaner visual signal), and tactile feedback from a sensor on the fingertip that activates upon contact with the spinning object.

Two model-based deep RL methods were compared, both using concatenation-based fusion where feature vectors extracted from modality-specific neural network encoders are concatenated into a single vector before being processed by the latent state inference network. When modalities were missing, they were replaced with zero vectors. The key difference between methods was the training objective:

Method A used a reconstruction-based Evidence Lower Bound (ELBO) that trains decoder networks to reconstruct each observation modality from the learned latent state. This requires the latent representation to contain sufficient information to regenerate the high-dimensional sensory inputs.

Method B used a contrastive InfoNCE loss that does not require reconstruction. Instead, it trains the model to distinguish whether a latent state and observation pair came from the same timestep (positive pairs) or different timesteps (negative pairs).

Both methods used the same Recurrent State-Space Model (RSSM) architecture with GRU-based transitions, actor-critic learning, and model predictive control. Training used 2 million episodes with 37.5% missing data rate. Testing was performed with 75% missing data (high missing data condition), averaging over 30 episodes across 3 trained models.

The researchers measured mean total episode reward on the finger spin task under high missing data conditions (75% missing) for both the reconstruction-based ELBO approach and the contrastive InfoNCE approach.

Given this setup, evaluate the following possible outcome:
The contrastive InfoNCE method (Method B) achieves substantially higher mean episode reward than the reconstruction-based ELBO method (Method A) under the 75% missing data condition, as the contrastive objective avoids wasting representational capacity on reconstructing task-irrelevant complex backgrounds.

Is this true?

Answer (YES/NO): YES